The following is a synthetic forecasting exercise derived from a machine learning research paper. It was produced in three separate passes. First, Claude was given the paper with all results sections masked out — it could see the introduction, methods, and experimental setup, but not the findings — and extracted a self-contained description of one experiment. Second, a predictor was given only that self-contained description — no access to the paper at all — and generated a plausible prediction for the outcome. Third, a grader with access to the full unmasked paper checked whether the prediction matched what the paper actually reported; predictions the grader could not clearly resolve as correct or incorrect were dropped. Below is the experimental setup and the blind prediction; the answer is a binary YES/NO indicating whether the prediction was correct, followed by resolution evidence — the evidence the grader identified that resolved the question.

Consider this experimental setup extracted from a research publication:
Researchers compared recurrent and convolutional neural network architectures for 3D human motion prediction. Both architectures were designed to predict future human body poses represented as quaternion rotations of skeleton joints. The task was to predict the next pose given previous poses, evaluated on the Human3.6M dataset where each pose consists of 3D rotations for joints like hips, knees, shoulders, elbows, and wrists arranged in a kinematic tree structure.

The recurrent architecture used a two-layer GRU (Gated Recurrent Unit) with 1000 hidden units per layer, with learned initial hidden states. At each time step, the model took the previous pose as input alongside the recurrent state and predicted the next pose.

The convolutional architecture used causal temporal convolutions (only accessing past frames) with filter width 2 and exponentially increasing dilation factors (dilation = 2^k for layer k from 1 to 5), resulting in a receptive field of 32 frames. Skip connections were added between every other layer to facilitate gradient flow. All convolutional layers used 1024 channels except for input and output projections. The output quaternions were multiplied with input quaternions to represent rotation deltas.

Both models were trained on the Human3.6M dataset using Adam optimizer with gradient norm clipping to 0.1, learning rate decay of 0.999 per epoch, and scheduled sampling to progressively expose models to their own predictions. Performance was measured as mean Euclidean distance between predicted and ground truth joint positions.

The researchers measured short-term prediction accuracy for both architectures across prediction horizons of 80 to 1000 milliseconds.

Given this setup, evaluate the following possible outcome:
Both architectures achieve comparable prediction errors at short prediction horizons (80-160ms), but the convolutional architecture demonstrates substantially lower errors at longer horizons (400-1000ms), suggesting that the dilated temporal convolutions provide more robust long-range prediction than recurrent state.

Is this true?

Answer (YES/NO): NO